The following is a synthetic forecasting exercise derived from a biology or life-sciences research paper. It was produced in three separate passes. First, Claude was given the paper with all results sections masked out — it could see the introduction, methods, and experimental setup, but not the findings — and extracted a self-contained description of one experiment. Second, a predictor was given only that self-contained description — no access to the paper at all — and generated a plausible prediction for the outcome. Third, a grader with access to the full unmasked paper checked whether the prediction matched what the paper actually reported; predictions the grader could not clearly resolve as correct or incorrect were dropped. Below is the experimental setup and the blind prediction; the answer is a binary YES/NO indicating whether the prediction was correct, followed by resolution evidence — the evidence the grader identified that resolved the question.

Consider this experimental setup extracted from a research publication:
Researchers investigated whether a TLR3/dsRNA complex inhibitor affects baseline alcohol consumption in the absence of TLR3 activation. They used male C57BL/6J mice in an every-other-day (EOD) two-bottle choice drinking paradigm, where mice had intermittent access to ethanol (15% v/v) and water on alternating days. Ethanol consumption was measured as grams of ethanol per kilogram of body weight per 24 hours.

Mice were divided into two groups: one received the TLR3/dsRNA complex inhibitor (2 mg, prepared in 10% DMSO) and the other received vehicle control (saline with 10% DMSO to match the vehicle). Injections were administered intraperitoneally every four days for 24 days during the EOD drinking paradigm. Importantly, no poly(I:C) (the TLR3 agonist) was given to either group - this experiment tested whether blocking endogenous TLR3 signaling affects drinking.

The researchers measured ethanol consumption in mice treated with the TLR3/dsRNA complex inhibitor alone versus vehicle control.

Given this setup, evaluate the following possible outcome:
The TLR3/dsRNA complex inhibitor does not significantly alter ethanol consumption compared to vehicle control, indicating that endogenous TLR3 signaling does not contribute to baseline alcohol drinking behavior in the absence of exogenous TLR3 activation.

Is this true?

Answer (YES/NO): NO